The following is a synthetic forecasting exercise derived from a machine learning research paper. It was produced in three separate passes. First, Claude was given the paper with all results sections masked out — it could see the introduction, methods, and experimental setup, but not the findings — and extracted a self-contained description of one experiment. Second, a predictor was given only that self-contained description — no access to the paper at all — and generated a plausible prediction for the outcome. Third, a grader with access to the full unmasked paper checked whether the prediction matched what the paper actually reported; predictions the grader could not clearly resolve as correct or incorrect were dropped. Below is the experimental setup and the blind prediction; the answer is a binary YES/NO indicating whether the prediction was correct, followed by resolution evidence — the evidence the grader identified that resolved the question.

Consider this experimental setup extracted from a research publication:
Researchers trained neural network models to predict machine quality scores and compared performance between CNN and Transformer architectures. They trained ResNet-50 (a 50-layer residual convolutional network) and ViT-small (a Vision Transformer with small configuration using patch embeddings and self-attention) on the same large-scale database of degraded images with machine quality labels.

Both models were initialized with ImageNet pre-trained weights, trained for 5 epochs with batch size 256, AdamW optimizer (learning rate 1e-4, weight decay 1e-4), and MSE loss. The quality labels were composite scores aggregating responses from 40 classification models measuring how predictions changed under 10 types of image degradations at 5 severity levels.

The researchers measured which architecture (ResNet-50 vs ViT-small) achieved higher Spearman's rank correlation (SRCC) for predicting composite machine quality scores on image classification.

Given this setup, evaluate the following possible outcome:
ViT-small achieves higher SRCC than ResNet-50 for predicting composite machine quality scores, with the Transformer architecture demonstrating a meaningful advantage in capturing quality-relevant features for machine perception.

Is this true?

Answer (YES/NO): YES